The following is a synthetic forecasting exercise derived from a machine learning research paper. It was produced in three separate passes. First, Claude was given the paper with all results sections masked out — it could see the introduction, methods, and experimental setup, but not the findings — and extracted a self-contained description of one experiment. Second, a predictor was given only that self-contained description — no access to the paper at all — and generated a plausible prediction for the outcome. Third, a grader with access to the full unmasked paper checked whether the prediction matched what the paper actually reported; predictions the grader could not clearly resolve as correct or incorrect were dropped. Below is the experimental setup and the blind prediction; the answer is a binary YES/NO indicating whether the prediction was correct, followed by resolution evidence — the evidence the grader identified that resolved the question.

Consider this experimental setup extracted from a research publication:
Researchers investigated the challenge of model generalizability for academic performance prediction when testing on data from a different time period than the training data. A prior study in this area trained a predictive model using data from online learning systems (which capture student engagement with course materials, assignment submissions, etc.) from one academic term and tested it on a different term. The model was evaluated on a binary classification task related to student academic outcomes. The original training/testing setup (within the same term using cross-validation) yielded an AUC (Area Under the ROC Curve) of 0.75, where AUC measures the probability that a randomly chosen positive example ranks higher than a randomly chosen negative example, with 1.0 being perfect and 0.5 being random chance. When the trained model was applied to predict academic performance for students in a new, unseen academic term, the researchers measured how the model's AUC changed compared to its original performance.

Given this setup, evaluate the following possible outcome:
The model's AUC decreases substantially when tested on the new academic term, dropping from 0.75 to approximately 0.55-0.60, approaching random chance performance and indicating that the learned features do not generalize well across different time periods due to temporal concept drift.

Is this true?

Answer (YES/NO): NO